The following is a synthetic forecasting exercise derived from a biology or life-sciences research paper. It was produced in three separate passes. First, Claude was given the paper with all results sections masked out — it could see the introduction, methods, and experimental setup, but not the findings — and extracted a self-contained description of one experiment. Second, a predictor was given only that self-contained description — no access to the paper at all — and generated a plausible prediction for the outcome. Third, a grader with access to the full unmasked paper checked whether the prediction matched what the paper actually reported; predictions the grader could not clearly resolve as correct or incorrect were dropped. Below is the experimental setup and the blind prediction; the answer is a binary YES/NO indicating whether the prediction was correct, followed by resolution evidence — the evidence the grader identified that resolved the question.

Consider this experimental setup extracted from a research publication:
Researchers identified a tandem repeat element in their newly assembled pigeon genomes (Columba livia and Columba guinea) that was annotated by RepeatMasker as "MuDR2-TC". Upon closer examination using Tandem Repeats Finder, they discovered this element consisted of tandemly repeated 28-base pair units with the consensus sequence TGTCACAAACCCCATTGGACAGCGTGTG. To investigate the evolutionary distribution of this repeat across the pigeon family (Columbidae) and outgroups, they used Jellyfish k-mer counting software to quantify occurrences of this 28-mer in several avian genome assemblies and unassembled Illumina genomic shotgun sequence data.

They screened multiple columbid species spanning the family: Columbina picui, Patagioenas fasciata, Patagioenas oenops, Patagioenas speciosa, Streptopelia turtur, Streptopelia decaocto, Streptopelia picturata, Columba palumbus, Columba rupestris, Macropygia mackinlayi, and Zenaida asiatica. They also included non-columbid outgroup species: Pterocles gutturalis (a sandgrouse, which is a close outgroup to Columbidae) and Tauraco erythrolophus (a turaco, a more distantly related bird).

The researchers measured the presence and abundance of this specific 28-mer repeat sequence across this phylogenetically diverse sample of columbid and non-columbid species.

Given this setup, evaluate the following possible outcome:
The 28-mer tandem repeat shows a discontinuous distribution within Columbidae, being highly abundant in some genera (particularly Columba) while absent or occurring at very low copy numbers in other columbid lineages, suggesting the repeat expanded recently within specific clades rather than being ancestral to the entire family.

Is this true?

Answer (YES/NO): YES